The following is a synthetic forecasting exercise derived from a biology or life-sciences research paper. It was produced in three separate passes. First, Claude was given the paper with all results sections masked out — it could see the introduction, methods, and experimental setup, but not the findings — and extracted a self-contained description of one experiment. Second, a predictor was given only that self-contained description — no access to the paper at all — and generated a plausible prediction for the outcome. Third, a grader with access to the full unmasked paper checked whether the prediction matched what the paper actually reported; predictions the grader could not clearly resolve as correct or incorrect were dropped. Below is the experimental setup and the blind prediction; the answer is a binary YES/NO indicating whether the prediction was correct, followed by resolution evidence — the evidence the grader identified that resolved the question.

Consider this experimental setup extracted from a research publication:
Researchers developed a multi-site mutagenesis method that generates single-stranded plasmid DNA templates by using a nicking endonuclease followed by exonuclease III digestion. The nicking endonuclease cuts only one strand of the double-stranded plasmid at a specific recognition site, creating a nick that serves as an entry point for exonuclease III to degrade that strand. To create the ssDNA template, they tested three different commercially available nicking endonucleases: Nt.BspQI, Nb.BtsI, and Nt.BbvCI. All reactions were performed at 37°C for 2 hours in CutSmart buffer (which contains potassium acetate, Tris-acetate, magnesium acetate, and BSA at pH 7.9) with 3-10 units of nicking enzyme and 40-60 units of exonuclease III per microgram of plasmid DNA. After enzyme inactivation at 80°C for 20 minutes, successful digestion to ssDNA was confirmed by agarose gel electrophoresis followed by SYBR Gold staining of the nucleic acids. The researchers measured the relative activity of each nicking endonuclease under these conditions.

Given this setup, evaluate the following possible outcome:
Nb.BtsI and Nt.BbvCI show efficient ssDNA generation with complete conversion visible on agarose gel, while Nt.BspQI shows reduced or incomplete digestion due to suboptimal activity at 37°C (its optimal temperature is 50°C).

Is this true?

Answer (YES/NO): NO